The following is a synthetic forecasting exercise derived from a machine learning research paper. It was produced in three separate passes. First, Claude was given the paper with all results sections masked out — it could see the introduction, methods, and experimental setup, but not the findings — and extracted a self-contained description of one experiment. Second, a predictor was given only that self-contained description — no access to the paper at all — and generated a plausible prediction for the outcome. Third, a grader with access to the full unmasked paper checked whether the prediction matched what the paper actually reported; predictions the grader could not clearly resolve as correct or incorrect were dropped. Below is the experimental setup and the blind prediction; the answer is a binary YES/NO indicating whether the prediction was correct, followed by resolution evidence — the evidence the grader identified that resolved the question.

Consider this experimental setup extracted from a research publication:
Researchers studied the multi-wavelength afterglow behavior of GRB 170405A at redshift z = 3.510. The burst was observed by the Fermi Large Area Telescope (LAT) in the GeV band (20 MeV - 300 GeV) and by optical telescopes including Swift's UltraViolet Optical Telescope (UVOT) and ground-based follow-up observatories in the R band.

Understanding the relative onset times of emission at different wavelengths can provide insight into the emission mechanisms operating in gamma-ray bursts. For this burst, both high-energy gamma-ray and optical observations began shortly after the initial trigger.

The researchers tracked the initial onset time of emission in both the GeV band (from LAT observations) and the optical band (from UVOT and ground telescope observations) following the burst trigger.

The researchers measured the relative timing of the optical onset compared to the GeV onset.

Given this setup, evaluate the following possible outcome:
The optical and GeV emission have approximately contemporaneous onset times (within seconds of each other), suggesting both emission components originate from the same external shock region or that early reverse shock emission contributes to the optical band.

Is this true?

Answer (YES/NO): NO